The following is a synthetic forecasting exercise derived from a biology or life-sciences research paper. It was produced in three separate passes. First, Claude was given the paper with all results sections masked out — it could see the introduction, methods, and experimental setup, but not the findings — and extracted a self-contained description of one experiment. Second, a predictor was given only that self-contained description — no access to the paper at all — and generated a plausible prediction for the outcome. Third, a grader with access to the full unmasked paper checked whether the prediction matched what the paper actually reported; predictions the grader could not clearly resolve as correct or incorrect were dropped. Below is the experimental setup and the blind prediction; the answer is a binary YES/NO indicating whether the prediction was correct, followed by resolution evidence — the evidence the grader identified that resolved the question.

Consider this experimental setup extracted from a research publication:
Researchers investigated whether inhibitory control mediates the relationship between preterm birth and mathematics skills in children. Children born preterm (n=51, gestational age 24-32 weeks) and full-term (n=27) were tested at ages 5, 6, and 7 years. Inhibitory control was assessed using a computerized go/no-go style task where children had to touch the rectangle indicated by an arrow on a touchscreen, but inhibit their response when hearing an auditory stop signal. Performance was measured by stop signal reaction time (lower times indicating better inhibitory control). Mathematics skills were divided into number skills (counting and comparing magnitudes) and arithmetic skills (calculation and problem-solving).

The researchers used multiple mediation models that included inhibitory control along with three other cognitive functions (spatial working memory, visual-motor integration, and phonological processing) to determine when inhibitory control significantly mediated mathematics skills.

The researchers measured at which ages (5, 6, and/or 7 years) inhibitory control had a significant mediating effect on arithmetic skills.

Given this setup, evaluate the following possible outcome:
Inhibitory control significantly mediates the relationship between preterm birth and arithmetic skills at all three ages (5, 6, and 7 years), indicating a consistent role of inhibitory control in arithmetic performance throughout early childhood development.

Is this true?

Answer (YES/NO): NO